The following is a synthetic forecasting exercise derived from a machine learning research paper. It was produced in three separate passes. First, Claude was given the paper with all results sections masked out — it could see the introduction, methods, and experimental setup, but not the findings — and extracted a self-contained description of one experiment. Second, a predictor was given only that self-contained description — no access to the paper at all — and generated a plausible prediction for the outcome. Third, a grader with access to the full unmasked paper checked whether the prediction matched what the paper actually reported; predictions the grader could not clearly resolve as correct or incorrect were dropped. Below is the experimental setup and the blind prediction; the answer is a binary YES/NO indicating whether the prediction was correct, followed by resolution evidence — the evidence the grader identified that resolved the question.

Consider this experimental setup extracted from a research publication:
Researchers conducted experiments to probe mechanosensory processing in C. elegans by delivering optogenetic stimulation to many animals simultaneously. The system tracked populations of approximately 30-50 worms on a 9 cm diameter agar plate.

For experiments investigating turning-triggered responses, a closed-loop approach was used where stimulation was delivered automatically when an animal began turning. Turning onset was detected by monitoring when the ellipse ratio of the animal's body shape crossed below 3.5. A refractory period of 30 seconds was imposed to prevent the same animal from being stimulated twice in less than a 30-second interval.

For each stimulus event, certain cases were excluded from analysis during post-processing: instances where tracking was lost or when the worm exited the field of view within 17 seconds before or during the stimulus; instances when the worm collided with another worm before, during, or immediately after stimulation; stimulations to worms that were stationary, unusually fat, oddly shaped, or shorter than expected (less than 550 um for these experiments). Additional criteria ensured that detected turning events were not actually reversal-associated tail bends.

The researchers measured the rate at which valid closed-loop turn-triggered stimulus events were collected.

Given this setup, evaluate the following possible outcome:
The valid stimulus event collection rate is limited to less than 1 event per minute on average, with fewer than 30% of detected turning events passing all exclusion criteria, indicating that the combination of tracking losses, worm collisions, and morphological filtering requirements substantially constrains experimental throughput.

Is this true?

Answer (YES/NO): YES